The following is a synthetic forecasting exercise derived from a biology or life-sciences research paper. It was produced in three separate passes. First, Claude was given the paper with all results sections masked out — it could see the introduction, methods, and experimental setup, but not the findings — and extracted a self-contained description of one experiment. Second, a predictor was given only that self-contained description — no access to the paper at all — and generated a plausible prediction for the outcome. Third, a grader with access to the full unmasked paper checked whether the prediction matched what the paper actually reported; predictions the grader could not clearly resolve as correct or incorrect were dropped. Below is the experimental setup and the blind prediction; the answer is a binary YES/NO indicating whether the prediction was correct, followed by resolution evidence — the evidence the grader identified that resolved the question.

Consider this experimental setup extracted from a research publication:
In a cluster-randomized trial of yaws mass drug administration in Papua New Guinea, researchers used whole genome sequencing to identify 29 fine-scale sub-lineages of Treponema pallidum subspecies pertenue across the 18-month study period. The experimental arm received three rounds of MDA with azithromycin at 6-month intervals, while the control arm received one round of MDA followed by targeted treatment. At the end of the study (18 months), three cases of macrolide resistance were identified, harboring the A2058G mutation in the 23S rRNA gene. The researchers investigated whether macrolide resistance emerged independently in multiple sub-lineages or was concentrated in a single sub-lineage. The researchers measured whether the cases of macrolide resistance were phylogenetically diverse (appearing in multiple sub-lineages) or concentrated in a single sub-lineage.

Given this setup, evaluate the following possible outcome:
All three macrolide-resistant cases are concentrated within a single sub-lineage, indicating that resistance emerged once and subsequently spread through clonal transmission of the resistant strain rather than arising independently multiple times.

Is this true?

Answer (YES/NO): YES